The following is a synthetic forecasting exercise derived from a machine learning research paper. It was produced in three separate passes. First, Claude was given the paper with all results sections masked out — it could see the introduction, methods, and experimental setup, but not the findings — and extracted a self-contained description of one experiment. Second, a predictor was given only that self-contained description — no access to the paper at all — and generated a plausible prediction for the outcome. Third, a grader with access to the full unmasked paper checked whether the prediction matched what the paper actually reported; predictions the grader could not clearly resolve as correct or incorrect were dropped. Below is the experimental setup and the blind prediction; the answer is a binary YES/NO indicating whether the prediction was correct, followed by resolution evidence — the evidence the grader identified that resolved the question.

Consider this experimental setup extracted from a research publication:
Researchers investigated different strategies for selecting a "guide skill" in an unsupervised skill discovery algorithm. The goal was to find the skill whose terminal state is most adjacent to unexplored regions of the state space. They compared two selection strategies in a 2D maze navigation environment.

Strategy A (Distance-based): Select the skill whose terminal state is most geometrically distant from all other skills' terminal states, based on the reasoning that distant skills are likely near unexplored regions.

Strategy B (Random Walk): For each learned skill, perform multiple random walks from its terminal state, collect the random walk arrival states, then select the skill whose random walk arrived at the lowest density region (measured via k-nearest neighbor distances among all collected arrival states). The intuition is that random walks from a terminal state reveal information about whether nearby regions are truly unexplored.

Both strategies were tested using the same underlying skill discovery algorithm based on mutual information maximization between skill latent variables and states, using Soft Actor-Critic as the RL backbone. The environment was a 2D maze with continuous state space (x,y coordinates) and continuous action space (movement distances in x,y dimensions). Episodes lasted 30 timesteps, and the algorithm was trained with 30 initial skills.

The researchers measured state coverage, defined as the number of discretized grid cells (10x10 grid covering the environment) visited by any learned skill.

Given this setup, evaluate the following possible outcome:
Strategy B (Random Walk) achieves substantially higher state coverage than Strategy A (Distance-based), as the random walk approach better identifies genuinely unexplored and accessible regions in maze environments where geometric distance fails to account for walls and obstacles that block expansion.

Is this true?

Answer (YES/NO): YES